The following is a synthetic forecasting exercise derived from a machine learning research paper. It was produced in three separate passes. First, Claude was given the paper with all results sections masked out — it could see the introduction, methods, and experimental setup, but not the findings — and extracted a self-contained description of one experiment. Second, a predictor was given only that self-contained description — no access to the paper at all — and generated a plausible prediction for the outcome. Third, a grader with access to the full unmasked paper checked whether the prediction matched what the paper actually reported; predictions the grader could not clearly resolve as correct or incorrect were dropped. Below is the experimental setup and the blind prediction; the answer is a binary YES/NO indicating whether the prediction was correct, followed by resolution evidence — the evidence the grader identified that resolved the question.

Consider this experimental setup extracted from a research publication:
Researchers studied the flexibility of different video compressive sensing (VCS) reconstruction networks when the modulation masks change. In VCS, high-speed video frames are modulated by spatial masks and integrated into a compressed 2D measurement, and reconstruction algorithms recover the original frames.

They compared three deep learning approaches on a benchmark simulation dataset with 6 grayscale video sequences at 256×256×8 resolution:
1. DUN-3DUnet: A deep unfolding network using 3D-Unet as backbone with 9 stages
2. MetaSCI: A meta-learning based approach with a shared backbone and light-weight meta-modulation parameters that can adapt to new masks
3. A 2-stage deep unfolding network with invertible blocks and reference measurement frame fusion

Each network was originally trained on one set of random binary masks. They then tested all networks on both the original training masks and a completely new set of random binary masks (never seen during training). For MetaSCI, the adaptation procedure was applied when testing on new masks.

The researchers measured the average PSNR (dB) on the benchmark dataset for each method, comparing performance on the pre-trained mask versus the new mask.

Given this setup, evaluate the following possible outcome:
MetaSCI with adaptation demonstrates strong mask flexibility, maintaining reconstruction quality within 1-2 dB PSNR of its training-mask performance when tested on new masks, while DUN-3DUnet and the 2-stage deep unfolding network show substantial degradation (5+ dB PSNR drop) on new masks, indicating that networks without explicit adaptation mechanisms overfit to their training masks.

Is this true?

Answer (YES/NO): NO